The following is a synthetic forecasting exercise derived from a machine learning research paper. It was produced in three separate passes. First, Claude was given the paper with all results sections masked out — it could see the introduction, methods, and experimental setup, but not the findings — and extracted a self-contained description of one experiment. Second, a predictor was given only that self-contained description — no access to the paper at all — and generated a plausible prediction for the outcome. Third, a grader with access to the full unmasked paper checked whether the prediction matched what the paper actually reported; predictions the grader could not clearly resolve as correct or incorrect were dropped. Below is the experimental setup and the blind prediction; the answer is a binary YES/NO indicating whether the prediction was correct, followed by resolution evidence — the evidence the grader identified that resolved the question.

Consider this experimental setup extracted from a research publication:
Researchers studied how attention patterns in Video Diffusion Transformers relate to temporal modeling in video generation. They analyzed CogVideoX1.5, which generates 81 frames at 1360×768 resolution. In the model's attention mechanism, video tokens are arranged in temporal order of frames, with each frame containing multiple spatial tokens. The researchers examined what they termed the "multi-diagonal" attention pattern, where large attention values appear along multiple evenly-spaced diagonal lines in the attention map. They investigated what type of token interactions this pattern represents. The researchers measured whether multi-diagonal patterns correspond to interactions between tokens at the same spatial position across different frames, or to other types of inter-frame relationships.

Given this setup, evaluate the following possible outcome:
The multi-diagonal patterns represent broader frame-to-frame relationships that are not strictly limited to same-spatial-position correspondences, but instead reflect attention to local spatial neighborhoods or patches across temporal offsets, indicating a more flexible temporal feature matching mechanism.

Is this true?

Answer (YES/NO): YES